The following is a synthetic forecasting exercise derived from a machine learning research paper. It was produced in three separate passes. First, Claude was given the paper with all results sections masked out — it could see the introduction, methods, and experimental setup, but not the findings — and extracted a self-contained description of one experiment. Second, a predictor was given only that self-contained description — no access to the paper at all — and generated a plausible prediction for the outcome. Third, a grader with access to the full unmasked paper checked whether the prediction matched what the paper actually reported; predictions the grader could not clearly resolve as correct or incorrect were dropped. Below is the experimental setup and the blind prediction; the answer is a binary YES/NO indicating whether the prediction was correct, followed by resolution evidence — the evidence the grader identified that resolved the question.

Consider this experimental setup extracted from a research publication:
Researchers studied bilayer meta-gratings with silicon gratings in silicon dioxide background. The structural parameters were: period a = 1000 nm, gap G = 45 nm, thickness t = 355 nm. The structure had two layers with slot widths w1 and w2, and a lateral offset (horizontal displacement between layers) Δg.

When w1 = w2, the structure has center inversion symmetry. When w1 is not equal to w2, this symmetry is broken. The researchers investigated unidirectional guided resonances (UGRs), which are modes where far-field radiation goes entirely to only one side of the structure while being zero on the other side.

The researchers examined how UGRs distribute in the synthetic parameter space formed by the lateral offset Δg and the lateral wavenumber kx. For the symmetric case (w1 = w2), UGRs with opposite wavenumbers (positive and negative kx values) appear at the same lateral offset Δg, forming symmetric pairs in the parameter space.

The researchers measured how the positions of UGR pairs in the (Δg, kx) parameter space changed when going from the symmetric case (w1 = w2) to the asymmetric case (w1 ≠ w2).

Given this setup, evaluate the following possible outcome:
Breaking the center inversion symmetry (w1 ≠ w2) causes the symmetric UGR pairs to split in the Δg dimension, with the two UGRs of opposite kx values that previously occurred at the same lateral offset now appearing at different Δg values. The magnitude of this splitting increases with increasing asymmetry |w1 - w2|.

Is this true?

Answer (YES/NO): YES